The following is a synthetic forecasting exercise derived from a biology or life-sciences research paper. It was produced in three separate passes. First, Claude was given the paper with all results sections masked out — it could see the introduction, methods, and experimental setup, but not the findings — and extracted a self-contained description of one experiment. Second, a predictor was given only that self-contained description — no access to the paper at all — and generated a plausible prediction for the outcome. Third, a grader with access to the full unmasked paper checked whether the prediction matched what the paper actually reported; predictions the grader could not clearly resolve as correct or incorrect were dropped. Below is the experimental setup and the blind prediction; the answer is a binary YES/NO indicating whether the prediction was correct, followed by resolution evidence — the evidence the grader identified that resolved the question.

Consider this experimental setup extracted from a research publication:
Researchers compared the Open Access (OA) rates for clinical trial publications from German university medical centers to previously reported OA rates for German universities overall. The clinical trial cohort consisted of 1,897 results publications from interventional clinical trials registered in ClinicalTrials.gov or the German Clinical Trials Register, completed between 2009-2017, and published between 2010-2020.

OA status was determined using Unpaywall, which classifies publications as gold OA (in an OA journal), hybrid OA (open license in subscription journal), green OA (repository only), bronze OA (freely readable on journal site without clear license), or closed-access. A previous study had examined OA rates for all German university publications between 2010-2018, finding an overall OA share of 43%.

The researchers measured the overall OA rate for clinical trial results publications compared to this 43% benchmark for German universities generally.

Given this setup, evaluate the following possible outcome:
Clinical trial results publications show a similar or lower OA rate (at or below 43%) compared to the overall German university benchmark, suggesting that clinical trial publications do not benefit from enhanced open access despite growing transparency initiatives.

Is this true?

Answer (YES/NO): NO